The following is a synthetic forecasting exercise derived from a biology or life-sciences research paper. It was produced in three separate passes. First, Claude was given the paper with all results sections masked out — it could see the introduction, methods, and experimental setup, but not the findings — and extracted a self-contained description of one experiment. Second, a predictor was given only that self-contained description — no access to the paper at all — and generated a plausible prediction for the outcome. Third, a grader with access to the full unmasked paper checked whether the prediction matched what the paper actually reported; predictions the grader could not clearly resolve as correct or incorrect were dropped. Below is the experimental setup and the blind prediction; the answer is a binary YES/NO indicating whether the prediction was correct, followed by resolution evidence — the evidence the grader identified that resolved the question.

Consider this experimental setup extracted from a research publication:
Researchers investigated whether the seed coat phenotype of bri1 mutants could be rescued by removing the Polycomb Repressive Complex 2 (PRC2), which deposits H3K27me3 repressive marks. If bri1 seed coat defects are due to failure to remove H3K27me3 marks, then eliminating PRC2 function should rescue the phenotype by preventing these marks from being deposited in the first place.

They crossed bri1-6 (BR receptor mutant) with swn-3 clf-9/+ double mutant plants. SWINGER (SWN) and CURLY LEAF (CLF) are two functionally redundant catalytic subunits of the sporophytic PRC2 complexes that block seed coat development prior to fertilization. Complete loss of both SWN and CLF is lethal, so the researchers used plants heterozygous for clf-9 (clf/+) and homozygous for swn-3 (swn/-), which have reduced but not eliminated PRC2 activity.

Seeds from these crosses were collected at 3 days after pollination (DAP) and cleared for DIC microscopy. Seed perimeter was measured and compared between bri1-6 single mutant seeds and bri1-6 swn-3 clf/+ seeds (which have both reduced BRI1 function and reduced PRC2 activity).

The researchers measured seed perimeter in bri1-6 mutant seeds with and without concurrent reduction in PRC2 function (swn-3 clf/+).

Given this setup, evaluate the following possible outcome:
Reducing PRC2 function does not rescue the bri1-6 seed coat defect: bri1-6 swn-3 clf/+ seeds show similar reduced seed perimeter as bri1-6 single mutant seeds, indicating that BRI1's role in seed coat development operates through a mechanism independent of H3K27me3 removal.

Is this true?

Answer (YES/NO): NO